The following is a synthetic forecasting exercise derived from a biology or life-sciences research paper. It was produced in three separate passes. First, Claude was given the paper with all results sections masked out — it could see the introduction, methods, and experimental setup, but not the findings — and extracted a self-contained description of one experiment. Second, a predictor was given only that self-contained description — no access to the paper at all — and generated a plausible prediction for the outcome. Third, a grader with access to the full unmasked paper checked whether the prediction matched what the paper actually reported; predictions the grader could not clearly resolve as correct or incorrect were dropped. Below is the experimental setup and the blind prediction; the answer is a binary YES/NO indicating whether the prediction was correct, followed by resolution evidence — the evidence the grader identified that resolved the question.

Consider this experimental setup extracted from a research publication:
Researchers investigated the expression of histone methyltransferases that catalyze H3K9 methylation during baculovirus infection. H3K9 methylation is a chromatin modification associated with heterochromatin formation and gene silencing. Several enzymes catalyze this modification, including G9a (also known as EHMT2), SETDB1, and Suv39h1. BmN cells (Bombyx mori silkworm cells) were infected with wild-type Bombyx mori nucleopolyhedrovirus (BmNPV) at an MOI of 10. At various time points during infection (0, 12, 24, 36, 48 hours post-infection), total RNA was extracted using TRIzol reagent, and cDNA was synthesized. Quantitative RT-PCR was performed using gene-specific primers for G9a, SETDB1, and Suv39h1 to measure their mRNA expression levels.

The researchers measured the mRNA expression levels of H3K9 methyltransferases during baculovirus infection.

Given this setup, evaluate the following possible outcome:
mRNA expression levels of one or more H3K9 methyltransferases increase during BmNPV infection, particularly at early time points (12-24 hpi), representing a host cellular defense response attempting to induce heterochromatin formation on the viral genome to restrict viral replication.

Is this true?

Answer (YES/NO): NO